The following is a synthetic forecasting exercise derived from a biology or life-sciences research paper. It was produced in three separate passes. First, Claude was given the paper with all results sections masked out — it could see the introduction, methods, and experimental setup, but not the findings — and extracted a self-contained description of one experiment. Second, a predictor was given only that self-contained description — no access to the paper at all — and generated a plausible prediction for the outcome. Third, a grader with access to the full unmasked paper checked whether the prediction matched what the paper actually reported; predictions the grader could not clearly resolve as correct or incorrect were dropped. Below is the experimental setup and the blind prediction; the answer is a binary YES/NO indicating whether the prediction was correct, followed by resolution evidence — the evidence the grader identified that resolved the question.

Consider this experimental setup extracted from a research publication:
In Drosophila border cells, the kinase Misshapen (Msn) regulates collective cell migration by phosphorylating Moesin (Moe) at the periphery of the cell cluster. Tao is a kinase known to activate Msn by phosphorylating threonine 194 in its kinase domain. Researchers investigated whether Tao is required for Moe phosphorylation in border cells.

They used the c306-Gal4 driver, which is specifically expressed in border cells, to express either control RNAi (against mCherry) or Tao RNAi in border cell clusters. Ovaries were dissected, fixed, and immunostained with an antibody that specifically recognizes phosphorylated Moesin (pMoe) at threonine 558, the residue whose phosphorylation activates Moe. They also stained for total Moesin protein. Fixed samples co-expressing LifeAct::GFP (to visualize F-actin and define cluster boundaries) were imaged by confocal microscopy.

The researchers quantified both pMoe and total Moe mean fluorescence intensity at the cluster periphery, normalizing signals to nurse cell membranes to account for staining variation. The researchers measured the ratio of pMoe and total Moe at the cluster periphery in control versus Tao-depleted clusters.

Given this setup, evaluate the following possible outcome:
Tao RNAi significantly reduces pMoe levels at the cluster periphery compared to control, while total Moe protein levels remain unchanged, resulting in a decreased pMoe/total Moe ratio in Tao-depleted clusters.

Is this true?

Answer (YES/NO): YES